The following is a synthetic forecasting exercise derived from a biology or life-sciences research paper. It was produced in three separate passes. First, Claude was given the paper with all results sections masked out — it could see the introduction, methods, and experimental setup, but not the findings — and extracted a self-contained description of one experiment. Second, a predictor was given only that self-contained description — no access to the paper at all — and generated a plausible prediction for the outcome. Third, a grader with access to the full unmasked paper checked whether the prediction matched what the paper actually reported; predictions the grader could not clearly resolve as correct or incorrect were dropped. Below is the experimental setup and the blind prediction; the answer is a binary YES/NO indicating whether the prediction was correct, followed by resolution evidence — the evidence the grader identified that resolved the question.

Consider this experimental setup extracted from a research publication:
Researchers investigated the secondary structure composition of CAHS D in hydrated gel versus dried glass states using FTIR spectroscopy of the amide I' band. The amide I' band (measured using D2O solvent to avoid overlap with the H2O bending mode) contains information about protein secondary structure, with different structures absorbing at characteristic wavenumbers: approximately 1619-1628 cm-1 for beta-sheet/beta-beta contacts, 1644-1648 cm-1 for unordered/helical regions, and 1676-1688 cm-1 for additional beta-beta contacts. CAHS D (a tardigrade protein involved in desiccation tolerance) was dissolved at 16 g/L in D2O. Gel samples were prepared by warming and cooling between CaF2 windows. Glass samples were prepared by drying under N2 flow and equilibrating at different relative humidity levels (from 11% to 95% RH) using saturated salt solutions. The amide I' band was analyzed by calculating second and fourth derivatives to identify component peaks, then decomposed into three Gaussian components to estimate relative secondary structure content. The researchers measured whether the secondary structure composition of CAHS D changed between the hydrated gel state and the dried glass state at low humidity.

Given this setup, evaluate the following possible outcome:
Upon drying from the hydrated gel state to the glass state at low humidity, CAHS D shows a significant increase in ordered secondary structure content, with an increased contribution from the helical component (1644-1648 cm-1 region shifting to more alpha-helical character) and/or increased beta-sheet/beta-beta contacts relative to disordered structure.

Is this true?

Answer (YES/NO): NO